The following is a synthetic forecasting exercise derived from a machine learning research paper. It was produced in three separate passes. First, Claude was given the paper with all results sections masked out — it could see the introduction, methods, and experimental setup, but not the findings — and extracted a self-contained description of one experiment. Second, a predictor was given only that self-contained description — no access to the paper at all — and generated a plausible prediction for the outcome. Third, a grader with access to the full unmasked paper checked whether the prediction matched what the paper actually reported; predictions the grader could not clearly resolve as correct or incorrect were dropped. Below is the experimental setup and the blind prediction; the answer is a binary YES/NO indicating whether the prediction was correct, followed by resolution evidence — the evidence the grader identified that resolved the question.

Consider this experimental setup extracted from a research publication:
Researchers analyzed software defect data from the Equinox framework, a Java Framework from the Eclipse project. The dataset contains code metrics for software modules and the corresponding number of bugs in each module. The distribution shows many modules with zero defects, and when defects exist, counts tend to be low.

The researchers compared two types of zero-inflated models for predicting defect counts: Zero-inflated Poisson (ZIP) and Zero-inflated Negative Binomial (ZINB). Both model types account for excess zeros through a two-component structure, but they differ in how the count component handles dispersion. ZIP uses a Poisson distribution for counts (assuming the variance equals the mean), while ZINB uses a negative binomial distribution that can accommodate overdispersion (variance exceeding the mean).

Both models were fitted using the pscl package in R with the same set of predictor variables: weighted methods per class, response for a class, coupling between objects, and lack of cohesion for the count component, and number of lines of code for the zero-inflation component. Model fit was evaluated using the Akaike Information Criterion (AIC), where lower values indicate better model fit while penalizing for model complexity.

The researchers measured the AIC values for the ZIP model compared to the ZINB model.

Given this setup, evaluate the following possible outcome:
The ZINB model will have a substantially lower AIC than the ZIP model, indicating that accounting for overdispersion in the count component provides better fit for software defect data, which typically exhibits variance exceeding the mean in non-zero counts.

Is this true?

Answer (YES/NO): NO